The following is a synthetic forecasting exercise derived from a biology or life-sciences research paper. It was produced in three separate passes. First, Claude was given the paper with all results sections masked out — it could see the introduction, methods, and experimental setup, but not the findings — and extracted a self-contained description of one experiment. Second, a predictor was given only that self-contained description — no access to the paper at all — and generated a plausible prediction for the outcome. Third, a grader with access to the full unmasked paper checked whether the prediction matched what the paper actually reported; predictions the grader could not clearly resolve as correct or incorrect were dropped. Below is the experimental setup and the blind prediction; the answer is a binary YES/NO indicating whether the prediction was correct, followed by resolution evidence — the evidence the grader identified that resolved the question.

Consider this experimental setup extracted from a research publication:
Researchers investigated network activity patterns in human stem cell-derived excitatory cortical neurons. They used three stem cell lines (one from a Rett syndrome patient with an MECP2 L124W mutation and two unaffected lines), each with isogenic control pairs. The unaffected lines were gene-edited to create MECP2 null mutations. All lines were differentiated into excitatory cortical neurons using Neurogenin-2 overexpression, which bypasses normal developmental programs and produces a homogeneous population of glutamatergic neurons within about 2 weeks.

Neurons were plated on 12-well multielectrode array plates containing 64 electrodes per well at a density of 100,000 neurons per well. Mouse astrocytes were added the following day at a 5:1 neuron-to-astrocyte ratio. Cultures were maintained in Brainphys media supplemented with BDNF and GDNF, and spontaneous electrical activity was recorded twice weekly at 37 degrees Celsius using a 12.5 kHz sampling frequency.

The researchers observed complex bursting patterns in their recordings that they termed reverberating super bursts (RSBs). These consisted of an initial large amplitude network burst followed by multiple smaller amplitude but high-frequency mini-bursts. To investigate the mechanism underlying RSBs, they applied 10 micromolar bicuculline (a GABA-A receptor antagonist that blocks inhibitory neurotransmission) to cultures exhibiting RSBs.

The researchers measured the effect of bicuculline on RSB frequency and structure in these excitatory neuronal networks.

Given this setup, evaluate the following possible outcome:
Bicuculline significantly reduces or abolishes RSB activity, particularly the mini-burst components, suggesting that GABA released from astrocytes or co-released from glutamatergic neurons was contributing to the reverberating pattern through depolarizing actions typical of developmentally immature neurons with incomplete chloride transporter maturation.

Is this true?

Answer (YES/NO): NO